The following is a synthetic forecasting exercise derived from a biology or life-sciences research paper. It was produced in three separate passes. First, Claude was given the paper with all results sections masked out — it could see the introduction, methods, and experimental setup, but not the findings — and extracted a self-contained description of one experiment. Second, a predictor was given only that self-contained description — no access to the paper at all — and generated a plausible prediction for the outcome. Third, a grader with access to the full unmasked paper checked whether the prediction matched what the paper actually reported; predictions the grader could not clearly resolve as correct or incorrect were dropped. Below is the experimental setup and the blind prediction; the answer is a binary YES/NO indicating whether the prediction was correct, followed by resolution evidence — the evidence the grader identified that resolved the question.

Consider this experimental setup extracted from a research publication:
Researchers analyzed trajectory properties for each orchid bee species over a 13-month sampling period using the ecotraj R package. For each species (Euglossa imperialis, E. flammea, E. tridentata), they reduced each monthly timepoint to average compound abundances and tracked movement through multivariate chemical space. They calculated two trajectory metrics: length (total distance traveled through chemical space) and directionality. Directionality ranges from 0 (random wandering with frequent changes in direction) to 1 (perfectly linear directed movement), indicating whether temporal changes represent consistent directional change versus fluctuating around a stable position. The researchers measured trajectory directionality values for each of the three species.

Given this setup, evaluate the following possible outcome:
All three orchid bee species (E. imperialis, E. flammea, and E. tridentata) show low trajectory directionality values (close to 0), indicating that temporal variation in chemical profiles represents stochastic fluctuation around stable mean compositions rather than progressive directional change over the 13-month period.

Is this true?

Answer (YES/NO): YES